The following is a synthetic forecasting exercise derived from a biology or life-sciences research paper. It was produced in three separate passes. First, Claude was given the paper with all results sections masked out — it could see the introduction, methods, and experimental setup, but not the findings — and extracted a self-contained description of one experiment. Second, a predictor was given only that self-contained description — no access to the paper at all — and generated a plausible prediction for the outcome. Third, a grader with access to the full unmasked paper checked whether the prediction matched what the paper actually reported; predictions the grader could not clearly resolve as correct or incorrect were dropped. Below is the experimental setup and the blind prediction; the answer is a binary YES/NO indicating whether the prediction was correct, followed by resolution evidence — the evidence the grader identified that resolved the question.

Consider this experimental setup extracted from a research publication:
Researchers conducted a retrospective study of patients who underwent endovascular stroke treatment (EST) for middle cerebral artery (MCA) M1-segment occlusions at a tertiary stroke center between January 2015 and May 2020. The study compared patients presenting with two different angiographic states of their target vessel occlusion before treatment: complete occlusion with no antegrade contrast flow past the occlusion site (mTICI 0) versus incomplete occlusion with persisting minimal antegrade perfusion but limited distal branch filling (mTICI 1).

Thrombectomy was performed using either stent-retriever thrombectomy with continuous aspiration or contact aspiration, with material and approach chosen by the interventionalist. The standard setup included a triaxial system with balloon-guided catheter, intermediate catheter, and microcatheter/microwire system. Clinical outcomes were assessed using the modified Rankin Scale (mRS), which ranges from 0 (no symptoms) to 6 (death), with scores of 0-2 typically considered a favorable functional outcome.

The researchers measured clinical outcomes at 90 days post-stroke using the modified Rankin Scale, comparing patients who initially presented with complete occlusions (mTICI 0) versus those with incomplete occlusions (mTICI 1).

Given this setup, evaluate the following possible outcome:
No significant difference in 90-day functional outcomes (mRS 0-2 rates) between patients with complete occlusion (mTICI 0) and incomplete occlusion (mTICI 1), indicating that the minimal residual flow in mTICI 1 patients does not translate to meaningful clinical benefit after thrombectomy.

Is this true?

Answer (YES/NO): YES